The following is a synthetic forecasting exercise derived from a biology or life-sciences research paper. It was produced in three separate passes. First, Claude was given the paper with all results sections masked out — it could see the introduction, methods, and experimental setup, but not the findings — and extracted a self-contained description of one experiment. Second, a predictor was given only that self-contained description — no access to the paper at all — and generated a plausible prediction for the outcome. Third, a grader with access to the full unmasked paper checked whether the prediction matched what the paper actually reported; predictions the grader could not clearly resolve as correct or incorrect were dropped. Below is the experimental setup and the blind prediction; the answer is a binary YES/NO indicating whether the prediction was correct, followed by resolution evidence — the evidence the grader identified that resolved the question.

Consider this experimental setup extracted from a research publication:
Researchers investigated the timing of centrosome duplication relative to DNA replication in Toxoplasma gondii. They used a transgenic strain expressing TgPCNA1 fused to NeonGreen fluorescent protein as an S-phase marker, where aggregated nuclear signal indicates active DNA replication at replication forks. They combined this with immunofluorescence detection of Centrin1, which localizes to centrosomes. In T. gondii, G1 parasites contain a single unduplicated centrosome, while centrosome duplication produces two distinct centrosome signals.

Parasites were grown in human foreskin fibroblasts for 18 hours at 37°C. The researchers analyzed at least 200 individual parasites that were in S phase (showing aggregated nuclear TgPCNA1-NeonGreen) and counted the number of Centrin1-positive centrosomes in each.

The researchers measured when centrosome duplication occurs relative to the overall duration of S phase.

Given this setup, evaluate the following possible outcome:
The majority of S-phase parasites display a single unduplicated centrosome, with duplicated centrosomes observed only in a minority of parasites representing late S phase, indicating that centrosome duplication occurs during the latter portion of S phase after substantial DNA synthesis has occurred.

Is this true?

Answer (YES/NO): NO